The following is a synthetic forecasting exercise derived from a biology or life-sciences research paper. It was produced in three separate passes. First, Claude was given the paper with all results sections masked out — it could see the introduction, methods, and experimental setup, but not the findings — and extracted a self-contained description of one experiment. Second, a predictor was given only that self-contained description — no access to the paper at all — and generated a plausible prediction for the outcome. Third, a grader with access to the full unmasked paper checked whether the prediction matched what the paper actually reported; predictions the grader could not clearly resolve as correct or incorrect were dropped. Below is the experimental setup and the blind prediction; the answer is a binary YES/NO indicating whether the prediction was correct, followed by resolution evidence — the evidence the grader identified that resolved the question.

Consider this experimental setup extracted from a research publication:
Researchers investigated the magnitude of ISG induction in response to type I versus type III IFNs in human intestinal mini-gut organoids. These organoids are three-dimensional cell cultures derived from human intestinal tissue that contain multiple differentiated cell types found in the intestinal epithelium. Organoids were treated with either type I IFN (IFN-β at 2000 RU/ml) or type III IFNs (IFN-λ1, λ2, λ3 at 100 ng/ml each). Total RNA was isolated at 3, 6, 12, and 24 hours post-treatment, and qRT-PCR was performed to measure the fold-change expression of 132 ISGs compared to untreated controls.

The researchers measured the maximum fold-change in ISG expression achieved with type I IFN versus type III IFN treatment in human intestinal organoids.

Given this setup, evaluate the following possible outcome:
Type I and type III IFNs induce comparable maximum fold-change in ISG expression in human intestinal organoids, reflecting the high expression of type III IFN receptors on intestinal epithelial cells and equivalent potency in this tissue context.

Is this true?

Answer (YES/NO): NO